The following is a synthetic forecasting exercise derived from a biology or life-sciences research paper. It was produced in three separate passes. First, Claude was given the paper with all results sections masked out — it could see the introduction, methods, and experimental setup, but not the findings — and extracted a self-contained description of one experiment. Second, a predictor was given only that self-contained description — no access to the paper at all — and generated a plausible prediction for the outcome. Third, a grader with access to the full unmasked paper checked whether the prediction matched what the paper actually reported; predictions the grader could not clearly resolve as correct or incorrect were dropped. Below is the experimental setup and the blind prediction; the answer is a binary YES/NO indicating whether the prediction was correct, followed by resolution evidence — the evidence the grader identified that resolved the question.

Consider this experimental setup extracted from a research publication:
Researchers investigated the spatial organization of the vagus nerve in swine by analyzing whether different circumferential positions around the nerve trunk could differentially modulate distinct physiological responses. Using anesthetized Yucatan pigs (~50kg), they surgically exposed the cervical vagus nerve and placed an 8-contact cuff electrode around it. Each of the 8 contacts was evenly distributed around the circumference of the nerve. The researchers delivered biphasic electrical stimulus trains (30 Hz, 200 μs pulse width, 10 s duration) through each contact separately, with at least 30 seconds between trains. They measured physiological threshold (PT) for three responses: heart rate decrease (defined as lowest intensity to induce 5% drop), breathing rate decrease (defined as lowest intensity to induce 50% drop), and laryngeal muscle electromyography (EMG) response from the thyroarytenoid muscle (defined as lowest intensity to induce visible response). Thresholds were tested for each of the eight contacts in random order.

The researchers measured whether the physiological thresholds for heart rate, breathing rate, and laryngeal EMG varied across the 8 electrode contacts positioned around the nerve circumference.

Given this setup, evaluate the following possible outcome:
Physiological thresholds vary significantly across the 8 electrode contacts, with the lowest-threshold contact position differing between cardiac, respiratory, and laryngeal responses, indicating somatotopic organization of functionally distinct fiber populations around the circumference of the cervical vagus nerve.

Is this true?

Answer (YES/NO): YES